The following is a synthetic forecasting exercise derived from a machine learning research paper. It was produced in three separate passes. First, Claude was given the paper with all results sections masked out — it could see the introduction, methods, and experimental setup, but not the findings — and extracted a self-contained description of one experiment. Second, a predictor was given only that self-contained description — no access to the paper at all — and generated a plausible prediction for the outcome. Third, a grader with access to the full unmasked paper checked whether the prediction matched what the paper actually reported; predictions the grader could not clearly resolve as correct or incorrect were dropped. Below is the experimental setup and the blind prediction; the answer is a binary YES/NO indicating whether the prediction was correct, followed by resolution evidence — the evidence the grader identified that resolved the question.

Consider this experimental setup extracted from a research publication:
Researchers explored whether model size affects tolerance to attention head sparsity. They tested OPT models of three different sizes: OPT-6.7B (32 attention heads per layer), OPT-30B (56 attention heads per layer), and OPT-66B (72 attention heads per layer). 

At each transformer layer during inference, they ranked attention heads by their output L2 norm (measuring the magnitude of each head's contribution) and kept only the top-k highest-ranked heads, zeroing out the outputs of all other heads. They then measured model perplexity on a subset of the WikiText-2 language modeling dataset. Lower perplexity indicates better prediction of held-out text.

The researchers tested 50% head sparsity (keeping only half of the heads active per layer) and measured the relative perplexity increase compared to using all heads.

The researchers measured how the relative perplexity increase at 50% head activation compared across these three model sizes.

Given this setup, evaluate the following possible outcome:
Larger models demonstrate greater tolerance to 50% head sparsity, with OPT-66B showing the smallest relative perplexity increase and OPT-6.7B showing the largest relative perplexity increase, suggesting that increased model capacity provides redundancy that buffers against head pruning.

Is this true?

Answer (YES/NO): YES